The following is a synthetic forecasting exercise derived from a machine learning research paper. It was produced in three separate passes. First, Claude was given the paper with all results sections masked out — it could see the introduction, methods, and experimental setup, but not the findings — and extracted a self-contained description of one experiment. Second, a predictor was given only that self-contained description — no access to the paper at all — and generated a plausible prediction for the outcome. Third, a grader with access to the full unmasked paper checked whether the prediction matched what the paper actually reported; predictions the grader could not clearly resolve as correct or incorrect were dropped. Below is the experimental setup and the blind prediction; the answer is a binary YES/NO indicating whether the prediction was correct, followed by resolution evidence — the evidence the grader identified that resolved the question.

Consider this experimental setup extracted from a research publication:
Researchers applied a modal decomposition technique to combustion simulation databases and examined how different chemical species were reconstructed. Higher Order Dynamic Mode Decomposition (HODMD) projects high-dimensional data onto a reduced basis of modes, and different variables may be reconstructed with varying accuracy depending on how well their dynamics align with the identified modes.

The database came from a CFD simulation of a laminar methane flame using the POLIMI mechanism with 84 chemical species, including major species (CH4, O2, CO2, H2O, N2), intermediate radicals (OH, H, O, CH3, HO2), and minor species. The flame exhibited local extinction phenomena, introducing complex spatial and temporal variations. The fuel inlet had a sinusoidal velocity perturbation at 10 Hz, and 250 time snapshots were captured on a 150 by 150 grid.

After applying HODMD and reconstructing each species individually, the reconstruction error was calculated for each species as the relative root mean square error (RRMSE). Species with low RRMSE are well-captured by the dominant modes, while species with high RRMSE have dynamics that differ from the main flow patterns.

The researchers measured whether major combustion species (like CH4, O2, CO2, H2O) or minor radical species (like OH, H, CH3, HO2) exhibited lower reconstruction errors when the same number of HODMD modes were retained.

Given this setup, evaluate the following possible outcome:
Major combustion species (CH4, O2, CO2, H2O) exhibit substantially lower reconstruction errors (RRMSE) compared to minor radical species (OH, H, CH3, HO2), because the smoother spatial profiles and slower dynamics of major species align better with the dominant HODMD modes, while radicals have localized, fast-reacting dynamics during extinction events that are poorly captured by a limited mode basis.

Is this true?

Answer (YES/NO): YES